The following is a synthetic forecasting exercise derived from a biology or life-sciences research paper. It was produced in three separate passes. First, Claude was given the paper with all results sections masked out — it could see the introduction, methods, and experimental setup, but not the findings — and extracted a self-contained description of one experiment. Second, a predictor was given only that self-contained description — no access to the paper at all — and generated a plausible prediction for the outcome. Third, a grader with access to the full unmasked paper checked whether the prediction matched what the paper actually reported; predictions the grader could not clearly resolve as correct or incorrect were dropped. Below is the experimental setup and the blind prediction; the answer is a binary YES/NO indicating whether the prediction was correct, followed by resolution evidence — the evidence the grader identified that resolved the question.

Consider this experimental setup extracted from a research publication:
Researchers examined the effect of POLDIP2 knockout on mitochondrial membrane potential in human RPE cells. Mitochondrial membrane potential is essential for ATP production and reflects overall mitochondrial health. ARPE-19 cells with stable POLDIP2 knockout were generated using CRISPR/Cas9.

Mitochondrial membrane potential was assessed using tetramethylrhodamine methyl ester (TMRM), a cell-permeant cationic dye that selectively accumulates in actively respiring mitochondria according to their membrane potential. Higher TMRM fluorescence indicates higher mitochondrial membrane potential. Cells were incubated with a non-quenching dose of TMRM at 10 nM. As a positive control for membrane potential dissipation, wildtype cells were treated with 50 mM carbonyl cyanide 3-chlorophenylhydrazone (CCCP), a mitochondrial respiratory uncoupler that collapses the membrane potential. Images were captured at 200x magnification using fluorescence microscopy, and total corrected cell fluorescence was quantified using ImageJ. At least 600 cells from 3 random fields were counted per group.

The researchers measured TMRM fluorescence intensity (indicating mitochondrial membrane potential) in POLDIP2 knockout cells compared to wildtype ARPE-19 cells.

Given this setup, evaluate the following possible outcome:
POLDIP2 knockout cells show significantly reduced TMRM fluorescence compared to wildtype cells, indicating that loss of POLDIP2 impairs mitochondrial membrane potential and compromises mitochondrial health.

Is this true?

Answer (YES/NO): NO